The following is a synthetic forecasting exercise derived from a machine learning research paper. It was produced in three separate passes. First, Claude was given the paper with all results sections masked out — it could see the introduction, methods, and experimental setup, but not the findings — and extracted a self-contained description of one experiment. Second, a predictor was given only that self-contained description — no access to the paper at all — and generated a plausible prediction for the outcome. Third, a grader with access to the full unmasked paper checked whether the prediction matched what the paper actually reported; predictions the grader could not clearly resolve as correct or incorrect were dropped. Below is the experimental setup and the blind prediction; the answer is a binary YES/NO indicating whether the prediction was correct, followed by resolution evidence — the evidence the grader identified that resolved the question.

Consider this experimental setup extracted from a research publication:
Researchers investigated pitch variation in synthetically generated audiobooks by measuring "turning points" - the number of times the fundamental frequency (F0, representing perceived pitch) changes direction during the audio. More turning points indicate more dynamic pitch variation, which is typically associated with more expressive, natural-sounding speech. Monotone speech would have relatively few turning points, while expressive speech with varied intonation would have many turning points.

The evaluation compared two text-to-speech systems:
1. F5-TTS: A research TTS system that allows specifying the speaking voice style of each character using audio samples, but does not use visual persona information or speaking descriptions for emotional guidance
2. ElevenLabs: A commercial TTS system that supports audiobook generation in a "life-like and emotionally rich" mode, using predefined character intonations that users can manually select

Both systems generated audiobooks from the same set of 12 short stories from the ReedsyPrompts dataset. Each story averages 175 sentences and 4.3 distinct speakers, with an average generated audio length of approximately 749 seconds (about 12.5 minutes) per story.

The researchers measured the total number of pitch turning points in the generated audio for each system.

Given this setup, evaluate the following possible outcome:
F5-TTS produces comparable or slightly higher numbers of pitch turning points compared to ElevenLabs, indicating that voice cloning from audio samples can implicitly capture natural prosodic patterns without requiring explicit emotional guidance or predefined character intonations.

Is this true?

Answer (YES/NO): NO